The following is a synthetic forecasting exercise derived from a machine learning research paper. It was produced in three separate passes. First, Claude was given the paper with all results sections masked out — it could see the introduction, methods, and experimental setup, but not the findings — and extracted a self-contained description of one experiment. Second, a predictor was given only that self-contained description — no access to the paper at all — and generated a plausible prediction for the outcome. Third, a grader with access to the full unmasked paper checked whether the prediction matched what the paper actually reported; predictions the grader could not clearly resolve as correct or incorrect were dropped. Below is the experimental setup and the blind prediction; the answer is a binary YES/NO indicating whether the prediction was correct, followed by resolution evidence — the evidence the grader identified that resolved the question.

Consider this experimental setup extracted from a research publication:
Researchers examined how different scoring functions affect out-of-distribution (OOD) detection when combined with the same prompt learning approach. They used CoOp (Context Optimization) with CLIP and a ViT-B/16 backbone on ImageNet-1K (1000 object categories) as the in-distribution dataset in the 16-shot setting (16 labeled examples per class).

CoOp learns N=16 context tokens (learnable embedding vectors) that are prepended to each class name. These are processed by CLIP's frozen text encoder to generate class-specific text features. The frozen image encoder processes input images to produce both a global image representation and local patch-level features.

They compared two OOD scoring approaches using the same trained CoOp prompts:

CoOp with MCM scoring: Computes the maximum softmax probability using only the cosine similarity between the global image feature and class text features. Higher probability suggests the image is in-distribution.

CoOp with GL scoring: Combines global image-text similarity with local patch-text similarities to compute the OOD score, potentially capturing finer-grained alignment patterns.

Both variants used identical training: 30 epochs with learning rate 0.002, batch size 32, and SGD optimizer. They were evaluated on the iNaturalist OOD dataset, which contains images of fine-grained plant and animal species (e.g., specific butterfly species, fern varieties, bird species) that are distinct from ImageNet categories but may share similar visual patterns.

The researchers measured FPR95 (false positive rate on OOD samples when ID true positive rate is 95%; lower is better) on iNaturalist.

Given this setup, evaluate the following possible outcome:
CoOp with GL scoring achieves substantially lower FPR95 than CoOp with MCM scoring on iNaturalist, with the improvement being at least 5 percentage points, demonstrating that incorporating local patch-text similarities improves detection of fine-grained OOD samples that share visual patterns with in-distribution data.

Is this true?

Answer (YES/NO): YES